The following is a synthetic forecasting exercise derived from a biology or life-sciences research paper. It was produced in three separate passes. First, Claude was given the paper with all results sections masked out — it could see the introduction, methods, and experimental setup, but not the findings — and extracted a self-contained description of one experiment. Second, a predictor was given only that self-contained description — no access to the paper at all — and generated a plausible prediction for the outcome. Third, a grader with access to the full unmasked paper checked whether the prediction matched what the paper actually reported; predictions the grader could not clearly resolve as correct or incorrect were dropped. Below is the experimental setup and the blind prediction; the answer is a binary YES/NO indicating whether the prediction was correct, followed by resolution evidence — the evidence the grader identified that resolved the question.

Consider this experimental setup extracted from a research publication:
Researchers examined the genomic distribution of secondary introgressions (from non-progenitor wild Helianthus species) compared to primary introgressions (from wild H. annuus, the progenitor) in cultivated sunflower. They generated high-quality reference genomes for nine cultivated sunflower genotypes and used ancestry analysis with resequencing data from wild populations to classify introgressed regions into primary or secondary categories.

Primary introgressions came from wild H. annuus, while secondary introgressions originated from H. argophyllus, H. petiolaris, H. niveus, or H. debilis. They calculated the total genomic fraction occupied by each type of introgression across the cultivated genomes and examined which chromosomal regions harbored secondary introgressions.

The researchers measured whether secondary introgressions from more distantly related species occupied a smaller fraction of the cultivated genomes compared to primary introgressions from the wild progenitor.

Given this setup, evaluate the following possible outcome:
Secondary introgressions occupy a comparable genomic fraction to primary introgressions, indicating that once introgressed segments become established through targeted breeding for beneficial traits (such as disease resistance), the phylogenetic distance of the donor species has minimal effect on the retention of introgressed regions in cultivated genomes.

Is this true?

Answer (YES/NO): NO